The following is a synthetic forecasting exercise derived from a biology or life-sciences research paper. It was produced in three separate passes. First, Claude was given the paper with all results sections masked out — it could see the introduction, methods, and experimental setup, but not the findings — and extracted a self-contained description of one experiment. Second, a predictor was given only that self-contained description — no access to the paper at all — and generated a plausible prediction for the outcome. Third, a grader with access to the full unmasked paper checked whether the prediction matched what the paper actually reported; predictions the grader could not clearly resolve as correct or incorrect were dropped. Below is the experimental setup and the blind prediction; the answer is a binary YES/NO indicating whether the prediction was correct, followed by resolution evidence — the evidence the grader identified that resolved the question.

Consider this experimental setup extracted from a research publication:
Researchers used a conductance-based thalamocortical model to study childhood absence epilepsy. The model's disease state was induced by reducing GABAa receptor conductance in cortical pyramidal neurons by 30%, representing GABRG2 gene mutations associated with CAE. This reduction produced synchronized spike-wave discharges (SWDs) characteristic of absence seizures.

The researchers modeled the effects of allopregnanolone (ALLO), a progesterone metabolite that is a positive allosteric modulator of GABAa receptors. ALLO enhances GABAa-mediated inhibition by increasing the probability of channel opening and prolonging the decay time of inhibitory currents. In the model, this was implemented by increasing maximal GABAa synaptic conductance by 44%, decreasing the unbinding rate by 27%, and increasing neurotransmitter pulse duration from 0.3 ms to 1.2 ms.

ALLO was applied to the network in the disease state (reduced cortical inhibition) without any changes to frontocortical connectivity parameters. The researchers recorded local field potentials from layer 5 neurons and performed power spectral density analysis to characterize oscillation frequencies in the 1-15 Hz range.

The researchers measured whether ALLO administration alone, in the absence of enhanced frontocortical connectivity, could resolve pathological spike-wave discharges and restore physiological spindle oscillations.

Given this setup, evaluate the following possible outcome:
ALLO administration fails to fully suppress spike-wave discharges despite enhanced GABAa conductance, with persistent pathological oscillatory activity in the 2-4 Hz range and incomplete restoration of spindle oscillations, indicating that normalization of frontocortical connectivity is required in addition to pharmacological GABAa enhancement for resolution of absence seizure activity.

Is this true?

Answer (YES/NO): NO